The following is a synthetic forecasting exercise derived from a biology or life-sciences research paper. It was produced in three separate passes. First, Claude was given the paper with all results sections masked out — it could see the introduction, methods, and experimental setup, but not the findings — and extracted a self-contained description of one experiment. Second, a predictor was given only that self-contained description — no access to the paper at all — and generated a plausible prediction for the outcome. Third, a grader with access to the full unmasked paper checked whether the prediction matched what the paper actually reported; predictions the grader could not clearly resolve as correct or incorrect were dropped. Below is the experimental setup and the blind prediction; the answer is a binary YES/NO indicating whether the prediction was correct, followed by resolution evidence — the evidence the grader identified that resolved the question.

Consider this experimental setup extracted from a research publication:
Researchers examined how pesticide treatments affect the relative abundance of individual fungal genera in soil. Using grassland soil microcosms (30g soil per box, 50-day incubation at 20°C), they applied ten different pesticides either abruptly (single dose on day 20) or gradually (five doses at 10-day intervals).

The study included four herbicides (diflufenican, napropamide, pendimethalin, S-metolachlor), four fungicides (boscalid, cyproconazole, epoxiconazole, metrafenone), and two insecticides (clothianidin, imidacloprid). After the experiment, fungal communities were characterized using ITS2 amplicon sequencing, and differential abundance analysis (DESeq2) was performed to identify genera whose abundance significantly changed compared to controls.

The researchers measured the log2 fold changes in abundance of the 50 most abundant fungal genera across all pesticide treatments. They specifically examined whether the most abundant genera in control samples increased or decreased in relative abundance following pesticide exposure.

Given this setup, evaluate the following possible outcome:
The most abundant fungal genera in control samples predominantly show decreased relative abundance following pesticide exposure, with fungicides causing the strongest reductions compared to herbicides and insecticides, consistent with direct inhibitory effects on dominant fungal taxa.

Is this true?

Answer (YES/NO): NO